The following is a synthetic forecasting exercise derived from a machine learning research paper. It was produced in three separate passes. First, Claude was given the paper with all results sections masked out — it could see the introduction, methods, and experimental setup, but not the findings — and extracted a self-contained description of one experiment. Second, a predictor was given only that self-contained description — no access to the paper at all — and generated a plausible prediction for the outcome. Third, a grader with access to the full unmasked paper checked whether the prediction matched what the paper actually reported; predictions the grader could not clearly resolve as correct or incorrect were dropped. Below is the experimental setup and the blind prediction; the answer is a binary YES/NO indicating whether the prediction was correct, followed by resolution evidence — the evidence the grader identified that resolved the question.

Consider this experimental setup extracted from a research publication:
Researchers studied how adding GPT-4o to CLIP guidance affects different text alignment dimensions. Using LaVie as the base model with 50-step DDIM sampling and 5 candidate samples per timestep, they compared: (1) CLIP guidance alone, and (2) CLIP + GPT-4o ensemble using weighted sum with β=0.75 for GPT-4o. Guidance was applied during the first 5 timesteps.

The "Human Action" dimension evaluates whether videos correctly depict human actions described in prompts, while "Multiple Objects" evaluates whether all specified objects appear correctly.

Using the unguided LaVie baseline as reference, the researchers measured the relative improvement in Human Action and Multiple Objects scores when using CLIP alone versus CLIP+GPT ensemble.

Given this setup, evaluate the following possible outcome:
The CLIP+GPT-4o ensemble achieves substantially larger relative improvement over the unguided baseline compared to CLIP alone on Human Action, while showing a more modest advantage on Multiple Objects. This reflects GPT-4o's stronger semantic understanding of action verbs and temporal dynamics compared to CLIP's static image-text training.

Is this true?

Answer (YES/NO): NO